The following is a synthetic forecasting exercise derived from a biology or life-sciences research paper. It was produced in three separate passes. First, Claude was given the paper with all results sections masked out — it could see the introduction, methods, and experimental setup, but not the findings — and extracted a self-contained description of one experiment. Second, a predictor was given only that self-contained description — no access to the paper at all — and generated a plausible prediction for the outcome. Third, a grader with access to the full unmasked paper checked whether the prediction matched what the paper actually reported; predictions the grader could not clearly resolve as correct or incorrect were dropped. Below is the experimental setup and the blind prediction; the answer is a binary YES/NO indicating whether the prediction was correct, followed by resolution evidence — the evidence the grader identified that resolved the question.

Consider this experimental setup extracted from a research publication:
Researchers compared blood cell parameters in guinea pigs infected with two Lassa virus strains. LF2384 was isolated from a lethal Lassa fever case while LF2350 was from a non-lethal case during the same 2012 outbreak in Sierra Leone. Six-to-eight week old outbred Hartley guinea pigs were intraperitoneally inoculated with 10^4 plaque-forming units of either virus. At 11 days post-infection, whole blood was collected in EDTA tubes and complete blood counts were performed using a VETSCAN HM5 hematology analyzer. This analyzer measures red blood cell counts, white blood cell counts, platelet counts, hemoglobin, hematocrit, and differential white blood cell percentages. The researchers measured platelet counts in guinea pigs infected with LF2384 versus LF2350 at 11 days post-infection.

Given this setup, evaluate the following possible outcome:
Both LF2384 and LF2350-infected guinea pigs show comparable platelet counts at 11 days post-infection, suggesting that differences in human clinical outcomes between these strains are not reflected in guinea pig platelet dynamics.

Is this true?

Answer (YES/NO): YES